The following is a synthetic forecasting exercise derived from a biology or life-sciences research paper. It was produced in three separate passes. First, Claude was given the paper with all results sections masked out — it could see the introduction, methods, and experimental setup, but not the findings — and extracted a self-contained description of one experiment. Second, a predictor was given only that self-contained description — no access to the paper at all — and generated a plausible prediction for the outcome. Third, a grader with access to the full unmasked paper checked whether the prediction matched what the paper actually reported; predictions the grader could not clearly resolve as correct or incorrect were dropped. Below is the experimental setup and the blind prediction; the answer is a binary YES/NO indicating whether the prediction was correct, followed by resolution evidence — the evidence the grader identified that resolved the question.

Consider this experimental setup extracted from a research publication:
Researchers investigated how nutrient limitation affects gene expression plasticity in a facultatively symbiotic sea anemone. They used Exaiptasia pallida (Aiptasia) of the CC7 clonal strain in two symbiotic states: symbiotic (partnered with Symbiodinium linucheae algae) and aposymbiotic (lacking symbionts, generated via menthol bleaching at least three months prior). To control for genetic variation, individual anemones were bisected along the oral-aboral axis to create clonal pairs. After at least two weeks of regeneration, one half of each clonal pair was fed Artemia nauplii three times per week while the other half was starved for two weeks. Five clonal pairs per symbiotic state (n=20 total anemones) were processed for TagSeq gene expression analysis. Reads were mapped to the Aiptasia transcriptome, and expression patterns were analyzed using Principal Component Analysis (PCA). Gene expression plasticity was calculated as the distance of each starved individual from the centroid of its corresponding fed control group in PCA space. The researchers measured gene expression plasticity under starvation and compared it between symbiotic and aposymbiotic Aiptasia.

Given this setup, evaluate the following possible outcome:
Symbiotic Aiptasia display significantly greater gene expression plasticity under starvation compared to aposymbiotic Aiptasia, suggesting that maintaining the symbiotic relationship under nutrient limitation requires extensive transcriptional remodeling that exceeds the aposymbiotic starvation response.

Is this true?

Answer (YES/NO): NO